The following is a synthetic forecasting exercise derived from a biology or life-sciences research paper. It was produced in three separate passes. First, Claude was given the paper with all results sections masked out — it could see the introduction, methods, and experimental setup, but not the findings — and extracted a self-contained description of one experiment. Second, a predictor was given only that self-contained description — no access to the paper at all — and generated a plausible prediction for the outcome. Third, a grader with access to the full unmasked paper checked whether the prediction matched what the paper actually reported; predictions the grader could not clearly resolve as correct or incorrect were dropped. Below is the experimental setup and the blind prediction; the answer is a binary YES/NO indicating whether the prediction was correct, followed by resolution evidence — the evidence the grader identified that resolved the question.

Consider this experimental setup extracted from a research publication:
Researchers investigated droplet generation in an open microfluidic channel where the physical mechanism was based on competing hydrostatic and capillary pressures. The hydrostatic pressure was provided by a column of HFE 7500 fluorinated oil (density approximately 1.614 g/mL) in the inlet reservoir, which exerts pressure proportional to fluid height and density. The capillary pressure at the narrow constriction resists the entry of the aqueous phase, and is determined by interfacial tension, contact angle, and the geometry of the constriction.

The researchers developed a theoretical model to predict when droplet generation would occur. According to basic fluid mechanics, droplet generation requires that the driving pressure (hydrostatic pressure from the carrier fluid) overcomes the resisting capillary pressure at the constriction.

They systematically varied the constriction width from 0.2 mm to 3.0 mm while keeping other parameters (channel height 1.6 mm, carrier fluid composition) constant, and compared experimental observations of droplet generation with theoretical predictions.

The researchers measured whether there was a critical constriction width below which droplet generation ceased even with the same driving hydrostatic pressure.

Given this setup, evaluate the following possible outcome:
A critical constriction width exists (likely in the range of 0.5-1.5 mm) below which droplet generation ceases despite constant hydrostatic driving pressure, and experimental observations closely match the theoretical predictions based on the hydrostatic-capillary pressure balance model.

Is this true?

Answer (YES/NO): NO